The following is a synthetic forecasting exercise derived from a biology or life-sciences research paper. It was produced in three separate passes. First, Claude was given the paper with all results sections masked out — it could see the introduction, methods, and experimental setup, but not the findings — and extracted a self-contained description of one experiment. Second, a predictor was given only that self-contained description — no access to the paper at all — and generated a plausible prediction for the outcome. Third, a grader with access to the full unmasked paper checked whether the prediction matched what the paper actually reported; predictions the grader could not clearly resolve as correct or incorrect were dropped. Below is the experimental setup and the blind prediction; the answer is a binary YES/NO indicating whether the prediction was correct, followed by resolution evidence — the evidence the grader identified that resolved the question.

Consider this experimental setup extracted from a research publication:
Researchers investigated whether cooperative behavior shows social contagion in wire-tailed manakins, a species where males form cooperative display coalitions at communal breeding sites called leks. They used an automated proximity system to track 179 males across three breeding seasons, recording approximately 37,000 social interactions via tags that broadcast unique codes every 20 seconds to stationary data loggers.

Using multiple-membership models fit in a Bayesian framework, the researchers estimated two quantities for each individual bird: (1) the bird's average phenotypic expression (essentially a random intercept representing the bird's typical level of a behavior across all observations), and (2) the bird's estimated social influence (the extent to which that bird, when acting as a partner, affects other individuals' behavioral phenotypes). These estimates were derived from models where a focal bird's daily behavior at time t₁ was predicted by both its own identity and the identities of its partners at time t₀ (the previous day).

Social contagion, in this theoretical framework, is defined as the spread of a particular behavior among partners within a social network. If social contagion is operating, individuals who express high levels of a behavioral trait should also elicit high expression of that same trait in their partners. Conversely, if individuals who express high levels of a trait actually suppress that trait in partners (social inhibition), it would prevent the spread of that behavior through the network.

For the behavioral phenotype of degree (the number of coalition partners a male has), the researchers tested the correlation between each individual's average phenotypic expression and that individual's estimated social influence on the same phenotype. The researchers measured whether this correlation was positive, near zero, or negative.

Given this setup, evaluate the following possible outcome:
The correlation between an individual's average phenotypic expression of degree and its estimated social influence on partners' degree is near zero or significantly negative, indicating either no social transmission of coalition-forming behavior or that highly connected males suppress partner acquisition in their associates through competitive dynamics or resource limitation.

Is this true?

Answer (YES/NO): NO